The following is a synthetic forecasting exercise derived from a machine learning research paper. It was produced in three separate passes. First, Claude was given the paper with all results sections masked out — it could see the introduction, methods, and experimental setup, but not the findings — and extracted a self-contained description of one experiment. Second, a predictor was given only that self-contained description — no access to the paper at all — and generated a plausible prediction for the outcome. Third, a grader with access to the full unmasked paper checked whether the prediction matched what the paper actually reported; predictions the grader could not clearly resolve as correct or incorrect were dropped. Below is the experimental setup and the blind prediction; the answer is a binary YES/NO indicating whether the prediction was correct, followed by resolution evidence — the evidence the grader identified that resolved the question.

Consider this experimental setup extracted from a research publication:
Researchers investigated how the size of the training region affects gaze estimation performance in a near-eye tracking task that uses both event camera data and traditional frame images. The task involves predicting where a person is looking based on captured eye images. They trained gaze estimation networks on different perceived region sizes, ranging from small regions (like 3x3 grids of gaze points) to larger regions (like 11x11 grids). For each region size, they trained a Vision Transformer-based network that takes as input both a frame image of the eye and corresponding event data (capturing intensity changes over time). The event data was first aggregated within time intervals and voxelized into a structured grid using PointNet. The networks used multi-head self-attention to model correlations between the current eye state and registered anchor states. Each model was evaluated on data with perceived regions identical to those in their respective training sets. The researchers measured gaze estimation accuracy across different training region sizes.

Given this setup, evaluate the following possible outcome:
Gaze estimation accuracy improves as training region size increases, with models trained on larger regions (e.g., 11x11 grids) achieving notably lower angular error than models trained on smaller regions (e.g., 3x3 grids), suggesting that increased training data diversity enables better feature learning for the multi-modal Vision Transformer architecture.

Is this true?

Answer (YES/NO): NO